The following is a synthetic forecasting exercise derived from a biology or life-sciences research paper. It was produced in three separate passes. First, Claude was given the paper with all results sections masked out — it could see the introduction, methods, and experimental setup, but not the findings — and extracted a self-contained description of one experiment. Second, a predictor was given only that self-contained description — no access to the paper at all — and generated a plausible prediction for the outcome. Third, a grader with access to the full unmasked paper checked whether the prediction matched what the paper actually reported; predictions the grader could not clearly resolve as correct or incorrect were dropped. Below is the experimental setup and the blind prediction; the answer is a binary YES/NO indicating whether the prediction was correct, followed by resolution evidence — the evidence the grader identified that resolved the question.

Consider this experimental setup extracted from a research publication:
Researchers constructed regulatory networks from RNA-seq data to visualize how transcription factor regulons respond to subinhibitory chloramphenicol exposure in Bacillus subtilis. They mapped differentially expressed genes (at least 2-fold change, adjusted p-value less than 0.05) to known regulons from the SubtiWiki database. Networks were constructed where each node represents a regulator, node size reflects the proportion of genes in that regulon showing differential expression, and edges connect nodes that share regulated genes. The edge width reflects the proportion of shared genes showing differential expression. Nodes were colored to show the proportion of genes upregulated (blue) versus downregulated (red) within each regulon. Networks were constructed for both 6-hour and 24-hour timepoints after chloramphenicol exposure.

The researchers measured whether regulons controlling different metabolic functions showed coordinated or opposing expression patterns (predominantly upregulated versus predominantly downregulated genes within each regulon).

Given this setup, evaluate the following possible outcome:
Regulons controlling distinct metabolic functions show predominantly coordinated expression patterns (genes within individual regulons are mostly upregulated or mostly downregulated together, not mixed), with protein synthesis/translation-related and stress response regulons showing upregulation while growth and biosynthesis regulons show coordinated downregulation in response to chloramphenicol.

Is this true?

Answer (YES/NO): NO